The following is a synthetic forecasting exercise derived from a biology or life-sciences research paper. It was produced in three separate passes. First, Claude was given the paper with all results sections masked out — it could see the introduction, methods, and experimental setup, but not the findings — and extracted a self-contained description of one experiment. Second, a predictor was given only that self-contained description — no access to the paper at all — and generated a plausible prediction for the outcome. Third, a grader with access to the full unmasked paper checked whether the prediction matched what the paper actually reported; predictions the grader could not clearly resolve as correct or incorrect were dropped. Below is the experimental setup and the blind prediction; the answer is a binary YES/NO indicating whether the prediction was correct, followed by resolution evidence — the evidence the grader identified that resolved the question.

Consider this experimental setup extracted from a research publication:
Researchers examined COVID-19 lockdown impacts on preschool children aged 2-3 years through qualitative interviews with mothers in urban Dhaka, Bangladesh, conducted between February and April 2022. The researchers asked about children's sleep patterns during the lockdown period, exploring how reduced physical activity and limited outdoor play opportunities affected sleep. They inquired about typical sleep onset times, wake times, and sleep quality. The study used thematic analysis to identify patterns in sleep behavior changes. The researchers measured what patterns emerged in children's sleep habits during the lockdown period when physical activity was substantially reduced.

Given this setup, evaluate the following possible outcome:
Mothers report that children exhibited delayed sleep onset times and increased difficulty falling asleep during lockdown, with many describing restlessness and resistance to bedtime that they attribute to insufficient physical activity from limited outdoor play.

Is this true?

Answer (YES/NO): NO